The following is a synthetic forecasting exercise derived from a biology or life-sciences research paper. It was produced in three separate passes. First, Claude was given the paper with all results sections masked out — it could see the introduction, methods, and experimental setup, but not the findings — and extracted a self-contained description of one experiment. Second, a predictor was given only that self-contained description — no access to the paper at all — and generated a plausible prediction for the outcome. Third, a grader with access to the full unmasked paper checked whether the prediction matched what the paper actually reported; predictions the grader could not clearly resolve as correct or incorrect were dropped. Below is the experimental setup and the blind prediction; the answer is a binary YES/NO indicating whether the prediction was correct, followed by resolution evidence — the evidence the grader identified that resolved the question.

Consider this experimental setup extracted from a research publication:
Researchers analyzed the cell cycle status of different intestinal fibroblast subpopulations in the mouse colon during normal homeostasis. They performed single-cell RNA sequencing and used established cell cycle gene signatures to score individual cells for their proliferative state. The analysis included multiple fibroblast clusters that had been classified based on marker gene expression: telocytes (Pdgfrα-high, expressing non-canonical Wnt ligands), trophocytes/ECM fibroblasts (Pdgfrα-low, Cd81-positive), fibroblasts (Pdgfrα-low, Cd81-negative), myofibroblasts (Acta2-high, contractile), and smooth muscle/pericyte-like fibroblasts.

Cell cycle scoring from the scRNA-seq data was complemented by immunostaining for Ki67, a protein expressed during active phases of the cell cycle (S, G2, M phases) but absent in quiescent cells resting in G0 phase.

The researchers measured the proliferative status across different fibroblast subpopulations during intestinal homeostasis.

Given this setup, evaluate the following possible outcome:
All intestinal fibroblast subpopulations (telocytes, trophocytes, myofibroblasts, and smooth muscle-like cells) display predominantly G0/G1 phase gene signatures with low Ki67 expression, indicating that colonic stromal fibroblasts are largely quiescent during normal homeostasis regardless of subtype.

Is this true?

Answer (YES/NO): NO